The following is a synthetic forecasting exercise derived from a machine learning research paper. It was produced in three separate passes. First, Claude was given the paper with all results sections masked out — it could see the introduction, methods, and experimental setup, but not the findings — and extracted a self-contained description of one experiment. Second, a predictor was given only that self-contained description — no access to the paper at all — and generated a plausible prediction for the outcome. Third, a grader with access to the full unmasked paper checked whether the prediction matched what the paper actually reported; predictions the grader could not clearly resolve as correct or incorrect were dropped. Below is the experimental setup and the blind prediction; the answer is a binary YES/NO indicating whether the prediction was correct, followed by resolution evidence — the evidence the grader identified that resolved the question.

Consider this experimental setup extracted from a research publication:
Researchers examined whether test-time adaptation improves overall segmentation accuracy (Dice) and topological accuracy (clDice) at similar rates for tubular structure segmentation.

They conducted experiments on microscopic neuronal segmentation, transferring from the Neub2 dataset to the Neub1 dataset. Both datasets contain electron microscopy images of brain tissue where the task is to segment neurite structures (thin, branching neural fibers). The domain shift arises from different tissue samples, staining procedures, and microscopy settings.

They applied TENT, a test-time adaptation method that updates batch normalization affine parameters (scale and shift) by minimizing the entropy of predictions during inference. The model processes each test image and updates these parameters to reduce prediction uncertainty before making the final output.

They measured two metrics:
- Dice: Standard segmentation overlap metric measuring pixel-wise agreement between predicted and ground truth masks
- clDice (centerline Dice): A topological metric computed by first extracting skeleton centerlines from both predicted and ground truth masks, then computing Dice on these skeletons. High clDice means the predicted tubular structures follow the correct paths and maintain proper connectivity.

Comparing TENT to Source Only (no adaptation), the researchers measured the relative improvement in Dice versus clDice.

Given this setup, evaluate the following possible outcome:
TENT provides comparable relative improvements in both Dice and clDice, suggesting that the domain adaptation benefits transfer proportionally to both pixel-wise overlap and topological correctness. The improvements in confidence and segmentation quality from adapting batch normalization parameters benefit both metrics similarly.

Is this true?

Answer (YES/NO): NO